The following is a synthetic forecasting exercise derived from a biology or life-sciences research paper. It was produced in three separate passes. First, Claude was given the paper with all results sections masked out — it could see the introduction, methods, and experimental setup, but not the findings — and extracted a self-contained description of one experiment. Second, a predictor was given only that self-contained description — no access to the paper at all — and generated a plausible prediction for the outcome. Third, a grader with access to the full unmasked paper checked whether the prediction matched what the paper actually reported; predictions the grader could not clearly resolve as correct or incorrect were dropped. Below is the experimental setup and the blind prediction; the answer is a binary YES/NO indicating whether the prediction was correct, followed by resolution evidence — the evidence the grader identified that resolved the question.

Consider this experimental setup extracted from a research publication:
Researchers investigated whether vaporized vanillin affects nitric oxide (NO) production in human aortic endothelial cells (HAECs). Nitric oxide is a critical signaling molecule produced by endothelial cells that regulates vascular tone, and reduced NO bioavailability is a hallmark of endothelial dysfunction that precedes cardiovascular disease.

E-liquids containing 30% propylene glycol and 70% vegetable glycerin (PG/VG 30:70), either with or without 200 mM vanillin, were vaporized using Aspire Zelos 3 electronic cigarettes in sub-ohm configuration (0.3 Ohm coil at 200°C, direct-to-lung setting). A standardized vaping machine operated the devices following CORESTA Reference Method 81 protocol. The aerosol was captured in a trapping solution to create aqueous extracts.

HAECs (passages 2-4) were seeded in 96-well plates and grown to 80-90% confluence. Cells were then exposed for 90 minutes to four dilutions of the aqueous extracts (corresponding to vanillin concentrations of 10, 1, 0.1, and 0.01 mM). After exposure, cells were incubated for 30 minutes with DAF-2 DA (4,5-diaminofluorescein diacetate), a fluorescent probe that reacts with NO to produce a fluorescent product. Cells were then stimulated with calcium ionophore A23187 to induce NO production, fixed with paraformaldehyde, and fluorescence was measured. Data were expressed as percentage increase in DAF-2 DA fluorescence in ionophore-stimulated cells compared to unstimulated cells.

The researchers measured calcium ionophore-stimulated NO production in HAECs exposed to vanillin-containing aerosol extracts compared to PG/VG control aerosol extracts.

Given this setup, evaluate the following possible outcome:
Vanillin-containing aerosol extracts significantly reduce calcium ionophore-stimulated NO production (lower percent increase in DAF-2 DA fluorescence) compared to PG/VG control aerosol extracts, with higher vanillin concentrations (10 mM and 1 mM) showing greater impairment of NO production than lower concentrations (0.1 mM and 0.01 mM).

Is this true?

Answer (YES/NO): NO